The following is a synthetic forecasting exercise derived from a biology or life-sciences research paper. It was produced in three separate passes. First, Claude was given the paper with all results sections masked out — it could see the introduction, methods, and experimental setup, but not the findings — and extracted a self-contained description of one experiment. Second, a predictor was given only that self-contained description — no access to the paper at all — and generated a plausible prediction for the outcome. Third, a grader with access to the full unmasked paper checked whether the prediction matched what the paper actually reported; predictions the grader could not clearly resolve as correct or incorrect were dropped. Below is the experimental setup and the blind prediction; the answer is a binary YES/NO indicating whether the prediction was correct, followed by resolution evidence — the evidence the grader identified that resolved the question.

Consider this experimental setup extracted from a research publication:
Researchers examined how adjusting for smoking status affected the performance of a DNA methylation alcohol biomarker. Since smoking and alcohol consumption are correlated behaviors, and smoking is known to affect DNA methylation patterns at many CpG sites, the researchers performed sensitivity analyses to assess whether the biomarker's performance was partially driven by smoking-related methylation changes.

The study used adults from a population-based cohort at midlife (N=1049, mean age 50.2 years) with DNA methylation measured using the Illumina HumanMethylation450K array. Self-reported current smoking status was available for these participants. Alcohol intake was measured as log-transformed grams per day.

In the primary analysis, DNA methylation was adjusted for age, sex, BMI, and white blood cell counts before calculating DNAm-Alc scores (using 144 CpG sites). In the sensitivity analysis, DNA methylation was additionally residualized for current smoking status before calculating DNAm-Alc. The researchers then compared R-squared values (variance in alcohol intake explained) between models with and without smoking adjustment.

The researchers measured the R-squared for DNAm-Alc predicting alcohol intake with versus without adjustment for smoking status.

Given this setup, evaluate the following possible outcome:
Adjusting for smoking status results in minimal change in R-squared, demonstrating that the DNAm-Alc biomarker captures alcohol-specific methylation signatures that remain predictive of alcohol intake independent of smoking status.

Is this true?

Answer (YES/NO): YES